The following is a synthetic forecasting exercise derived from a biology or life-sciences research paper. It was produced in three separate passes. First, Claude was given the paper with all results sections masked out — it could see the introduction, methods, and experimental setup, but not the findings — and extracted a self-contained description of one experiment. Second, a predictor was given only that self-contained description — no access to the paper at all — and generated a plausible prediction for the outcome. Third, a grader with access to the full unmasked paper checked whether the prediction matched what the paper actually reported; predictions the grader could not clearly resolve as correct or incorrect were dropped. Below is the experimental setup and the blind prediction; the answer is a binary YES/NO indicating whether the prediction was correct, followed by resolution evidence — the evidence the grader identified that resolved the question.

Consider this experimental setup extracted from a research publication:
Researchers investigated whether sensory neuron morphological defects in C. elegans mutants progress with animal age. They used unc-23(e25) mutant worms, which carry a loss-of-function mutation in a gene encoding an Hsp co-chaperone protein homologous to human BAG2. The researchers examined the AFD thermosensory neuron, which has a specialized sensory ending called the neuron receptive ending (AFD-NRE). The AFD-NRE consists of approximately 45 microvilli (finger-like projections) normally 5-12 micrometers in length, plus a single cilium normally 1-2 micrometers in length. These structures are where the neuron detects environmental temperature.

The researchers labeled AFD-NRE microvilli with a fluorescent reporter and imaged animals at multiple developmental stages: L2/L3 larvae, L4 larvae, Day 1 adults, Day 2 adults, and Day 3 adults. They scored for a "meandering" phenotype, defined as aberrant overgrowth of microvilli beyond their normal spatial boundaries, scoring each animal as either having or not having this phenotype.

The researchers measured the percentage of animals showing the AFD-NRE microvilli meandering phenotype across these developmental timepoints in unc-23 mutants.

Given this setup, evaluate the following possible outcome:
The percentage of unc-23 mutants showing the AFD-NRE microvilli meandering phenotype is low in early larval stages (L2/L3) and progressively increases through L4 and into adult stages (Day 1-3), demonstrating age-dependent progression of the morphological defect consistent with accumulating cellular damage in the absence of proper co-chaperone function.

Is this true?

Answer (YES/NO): NO